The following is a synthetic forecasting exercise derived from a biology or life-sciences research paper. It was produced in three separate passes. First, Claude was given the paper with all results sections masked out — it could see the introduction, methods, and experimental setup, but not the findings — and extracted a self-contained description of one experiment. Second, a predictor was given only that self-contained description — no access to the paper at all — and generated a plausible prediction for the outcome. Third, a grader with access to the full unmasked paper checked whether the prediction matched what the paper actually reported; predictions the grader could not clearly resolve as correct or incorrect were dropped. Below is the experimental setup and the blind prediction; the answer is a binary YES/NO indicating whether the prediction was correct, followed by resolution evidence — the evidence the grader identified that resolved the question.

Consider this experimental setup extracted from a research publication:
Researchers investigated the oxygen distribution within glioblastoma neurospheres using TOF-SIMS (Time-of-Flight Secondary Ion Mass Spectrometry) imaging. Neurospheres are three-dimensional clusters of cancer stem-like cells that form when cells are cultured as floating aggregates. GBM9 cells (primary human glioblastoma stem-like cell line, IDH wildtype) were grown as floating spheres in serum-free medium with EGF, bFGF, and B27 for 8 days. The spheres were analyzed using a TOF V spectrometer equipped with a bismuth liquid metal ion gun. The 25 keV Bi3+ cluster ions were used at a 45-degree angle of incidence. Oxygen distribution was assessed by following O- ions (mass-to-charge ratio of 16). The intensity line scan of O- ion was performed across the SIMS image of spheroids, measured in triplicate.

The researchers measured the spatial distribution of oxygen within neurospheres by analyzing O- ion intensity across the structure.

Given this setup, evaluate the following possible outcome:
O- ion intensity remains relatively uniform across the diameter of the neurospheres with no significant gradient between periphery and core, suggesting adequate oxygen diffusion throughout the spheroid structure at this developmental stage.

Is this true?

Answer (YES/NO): NO